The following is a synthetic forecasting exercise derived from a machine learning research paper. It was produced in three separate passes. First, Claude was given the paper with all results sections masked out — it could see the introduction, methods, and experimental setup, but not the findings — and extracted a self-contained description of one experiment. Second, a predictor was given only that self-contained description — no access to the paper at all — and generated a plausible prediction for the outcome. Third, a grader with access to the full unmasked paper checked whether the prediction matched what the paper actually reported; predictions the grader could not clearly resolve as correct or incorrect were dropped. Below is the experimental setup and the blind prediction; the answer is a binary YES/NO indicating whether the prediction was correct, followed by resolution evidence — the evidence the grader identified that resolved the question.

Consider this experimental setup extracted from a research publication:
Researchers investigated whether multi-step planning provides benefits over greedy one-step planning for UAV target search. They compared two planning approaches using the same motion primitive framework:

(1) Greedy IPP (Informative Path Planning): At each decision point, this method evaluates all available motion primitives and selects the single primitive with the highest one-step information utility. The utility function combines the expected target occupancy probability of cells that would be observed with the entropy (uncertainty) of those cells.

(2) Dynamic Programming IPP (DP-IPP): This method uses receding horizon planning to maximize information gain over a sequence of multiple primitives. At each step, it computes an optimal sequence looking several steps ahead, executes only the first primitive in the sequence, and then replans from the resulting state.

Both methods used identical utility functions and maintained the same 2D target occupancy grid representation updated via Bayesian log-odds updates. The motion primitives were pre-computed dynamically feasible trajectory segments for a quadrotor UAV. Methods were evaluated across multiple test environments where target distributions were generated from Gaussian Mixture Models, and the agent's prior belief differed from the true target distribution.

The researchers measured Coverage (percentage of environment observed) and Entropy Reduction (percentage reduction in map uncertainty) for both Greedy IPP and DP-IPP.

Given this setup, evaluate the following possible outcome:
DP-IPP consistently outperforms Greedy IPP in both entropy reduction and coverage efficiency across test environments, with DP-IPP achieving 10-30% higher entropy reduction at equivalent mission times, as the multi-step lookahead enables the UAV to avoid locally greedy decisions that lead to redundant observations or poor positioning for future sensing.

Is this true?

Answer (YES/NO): YES